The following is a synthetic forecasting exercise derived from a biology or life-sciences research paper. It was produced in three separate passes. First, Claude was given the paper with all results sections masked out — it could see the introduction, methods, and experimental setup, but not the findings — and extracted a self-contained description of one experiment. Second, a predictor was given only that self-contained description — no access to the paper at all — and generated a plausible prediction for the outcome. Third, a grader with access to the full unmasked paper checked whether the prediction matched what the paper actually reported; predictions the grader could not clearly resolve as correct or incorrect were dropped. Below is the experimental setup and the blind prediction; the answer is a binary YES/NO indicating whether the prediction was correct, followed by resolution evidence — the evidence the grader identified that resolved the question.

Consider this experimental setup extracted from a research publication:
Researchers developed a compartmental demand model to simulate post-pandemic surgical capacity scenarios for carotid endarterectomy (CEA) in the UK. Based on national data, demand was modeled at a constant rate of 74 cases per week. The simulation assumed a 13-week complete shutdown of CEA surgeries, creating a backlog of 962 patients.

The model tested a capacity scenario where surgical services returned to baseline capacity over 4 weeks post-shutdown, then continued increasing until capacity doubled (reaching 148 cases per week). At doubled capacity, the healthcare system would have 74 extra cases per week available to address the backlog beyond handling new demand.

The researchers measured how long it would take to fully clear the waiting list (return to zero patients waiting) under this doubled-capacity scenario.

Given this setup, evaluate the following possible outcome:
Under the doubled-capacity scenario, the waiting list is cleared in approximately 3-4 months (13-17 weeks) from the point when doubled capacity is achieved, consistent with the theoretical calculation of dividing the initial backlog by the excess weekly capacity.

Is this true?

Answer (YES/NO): NO